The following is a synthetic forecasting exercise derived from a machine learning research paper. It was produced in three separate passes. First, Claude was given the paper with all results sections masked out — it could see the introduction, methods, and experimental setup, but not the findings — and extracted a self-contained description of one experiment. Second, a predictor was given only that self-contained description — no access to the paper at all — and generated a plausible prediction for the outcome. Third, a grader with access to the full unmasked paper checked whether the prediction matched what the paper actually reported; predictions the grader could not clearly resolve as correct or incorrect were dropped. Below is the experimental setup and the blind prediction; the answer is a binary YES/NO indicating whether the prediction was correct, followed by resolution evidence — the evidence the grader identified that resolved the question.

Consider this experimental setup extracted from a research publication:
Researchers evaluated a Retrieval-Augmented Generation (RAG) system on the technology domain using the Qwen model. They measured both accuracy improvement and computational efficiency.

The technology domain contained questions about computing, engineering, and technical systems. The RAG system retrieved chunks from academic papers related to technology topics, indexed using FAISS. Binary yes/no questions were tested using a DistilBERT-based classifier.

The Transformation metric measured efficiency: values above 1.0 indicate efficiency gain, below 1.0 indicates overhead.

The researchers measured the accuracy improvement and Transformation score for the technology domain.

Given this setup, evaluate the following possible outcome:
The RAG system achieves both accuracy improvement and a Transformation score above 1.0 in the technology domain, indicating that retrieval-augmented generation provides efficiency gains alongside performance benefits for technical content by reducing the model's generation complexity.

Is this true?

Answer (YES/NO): NO